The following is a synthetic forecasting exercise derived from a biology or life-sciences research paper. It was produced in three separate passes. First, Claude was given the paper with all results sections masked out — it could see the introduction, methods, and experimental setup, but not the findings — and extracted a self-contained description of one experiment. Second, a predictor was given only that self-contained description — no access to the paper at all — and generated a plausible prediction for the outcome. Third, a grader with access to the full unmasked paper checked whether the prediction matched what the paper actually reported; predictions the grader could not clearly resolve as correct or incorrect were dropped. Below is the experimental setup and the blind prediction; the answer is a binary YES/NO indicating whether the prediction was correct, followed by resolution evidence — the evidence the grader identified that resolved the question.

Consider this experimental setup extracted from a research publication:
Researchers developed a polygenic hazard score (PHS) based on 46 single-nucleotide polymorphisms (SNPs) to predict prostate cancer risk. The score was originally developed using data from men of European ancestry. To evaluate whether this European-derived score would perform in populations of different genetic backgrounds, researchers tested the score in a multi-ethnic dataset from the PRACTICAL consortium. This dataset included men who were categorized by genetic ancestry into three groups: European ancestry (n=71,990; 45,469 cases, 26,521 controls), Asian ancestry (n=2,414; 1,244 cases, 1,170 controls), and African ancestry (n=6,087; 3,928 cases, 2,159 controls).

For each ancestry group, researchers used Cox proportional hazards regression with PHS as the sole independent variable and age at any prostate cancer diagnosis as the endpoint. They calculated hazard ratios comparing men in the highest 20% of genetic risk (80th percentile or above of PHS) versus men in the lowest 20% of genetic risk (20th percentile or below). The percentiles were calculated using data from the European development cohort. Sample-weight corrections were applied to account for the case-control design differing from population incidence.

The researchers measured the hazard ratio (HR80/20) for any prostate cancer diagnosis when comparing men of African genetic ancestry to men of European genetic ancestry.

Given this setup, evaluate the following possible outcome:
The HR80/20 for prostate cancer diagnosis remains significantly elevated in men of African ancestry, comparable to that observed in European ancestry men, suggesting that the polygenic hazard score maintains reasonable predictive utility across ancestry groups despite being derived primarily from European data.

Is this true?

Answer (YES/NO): NO